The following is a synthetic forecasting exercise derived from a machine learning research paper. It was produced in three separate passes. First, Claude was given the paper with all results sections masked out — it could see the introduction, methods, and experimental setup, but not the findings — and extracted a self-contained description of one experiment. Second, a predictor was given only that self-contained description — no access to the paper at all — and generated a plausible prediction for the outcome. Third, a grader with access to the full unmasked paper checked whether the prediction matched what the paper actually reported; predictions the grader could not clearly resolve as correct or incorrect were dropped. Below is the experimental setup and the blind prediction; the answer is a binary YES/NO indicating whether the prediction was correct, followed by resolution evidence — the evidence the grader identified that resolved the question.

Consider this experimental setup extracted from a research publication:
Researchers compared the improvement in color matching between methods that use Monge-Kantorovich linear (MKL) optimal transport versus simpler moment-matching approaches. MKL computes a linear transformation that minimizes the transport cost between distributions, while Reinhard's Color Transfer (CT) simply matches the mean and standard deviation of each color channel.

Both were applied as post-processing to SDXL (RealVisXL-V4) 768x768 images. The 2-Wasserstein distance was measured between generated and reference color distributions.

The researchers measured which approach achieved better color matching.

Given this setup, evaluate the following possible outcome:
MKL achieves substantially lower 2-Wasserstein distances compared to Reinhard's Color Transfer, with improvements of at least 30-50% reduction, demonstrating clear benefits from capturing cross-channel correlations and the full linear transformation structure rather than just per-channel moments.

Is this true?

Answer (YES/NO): NO